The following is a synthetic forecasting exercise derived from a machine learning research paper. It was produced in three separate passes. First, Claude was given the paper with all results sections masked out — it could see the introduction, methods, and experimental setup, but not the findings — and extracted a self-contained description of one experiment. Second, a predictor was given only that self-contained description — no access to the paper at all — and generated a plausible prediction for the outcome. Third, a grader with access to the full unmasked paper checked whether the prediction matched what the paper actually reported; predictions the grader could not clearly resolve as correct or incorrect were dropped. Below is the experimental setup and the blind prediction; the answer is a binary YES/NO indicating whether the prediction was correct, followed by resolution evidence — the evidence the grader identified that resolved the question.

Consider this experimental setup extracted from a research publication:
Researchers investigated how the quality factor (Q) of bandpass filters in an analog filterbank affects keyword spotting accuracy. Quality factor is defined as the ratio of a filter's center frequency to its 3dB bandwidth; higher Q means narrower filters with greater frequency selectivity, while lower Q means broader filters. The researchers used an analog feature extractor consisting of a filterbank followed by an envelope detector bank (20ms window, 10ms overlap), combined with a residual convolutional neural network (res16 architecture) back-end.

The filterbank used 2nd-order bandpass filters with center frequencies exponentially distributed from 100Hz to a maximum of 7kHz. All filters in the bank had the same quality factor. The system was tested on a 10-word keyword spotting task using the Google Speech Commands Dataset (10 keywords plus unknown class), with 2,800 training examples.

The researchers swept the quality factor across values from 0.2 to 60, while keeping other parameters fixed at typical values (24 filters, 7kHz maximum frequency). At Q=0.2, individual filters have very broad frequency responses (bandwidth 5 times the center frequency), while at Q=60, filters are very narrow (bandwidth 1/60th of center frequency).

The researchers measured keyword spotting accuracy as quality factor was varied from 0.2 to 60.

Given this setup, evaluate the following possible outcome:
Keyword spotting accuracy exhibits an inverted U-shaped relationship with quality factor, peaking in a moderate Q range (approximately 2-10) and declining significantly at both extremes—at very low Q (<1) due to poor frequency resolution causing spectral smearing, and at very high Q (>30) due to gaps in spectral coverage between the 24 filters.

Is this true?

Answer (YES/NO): NO